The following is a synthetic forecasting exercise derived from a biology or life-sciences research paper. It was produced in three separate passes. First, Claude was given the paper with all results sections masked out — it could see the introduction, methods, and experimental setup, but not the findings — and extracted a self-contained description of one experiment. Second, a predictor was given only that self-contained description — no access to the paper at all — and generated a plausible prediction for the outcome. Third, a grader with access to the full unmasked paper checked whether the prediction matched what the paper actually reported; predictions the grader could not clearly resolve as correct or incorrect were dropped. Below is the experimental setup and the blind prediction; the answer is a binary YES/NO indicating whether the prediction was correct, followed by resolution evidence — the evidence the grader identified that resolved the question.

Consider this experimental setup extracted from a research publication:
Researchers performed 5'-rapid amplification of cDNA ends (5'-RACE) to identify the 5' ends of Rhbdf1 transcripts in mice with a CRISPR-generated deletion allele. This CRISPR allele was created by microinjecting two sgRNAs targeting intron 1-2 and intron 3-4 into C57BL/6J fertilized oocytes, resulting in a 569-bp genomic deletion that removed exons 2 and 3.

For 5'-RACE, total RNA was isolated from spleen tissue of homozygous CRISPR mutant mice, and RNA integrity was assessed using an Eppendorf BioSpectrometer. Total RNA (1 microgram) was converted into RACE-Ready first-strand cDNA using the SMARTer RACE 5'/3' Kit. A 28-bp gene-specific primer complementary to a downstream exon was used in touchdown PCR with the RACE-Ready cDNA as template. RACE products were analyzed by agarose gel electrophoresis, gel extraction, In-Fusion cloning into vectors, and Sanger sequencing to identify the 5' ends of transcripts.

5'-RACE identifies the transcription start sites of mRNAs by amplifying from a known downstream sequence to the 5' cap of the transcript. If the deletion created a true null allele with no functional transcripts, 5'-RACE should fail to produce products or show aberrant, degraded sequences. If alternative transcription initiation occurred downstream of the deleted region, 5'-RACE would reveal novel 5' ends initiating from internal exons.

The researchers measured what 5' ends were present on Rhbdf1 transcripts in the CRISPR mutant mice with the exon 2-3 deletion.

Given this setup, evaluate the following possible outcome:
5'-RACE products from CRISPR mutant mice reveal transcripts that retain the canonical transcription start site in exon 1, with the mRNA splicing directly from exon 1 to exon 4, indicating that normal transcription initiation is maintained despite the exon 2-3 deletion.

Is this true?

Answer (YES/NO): YES